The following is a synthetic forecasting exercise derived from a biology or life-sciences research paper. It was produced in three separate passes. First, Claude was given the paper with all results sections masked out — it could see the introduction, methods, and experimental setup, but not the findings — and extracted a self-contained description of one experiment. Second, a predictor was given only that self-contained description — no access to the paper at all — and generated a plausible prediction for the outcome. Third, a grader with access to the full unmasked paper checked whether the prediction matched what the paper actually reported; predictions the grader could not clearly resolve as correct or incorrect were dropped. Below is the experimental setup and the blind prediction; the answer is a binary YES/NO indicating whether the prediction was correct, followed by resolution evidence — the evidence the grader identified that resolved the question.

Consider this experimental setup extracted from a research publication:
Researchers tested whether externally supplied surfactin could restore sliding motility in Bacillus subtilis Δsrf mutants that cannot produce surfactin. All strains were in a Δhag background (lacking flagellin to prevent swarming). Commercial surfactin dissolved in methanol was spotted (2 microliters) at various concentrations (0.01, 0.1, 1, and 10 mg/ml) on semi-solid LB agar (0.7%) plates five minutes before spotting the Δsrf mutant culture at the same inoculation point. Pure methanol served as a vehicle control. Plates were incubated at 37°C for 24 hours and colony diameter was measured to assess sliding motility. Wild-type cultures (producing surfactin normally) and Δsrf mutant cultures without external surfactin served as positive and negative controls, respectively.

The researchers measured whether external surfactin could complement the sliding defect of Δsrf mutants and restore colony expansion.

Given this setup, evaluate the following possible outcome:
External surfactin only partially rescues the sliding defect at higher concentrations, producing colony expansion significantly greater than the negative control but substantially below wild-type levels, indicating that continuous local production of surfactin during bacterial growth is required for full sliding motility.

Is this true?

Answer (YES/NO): NO